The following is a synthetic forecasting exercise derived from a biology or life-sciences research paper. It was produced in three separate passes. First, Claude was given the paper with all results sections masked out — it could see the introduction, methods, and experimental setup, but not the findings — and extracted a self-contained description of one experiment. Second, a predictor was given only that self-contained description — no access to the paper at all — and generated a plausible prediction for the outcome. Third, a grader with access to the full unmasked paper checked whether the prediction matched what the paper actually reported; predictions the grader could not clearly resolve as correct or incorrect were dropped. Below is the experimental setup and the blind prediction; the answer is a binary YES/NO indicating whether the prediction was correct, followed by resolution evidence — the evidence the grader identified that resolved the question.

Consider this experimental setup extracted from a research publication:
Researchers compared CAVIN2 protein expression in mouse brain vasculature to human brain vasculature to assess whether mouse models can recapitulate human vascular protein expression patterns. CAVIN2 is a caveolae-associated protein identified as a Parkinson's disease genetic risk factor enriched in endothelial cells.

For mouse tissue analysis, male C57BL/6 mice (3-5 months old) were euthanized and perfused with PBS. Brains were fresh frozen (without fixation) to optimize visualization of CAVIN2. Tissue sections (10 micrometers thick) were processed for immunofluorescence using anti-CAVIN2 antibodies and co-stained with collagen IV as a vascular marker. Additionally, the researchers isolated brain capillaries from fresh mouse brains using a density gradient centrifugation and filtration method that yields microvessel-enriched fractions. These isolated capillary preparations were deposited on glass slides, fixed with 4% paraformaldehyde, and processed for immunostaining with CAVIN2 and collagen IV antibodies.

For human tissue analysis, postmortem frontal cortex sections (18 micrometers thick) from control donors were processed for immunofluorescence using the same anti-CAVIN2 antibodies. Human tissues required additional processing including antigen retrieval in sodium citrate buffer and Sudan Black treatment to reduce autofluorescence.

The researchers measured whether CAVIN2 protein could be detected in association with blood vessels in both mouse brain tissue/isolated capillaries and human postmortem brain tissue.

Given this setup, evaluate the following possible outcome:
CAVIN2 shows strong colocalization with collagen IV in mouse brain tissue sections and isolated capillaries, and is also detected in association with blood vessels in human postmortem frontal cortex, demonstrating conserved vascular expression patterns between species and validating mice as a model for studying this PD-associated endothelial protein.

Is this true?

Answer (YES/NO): NO